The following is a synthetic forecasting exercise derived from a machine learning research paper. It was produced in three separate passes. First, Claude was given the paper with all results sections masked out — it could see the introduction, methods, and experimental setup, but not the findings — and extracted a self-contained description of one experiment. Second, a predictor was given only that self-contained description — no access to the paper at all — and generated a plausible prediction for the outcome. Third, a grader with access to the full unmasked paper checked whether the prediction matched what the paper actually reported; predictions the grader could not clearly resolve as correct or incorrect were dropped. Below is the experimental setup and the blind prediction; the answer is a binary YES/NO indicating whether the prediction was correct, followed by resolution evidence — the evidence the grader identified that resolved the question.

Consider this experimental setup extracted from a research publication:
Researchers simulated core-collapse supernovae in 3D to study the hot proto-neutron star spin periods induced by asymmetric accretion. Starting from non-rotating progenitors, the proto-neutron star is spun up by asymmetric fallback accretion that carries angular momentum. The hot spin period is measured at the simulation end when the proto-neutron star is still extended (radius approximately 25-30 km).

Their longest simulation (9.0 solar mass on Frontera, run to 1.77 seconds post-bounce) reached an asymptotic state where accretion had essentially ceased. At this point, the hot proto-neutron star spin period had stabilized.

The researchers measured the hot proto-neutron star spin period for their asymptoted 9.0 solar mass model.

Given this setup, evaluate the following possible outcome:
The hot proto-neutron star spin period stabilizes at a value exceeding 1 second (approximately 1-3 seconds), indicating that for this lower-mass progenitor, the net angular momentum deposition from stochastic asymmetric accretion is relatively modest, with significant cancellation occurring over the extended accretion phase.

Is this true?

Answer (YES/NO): YES